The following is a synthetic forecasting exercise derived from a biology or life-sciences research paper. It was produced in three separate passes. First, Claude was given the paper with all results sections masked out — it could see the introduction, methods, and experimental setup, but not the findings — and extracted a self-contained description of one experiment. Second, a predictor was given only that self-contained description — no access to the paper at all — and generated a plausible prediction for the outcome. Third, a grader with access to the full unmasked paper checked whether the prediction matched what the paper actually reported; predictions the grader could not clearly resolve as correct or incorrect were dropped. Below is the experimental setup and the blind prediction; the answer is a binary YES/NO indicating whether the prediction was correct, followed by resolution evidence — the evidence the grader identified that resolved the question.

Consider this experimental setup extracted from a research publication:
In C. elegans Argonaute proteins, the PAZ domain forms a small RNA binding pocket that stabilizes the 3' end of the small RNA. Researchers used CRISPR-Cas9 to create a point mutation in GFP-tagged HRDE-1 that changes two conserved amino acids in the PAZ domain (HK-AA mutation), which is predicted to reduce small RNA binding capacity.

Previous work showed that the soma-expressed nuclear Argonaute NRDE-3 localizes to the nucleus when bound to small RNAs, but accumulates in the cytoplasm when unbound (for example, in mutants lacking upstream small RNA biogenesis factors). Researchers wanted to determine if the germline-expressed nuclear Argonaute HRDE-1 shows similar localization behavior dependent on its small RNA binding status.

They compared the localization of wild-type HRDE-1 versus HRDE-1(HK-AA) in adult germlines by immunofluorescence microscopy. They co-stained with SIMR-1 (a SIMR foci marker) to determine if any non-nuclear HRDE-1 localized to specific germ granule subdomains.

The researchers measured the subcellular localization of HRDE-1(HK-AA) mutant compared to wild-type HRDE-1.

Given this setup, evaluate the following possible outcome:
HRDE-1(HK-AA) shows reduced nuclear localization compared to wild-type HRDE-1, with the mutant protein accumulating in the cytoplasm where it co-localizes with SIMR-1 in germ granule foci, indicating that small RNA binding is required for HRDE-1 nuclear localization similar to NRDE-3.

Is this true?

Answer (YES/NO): YES